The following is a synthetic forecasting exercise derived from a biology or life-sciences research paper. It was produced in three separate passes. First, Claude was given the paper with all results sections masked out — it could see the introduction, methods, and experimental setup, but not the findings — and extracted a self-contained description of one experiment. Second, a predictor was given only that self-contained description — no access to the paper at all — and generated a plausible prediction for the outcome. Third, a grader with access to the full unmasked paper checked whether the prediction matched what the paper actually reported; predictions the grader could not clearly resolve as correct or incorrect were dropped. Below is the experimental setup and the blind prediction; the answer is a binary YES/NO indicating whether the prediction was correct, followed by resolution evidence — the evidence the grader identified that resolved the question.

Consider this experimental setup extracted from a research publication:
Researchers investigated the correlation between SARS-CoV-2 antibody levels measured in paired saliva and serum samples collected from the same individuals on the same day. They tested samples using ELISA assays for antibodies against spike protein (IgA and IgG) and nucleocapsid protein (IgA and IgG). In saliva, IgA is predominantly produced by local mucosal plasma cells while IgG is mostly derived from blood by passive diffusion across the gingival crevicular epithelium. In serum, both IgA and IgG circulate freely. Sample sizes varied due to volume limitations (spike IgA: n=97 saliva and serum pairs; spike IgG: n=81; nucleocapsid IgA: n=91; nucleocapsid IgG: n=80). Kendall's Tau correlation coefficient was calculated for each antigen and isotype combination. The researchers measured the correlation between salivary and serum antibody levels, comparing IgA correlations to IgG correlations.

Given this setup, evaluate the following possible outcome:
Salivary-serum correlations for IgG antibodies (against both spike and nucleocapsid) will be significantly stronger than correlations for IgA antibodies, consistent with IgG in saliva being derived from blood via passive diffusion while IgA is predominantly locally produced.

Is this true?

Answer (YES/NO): YES